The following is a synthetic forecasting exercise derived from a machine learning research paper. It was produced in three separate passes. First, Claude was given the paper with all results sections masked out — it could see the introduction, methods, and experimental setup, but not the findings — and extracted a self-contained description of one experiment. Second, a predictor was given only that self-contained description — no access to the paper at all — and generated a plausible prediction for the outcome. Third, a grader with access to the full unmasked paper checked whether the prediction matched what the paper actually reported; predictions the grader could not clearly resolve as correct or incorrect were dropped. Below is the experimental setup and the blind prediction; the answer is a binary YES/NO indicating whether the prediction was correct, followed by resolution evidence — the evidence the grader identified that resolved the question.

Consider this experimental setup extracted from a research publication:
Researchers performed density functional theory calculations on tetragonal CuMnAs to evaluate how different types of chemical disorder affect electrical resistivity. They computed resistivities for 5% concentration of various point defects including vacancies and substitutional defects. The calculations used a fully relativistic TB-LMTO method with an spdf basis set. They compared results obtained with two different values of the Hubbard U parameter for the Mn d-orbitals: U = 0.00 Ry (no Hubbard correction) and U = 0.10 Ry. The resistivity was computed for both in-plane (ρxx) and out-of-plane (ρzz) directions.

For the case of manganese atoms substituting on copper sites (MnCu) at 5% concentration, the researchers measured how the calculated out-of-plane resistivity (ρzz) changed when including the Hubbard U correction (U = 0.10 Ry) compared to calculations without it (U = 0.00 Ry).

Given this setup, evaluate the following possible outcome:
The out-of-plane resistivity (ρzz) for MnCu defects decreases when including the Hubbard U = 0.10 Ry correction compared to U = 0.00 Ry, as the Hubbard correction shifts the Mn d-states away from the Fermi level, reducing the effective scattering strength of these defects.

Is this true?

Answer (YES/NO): NO